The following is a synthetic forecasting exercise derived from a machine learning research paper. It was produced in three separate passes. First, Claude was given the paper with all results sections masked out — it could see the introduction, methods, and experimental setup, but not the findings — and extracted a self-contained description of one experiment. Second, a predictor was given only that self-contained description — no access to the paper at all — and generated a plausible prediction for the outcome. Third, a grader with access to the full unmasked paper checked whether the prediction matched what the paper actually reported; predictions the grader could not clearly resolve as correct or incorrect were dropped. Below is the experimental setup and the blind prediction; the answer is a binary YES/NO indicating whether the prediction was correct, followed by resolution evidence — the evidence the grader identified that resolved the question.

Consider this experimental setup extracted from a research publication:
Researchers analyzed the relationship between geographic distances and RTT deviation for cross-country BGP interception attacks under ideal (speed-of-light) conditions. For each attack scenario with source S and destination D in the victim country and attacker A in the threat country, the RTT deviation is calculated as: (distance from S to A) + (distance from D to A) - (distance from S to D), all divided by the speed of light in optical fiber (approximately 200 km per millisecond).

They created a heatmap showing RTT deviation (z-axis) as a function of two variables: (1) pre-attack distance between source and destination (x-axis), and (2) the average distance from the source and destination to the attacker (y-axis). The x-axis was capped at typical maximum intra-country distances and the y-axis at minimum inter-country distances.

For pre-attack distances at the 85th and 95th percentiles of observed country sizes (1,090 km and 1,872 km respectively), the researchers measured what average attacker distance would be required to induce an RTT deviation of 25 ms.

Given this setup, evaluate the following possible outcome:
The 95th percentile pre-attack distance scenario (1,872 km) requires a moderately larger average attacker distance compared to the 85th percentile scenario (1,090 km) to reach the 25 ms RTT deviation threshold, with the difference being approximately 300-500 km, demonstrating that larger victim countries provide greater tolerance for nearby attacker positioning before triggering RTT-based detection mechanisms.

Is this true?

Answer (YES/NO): YES